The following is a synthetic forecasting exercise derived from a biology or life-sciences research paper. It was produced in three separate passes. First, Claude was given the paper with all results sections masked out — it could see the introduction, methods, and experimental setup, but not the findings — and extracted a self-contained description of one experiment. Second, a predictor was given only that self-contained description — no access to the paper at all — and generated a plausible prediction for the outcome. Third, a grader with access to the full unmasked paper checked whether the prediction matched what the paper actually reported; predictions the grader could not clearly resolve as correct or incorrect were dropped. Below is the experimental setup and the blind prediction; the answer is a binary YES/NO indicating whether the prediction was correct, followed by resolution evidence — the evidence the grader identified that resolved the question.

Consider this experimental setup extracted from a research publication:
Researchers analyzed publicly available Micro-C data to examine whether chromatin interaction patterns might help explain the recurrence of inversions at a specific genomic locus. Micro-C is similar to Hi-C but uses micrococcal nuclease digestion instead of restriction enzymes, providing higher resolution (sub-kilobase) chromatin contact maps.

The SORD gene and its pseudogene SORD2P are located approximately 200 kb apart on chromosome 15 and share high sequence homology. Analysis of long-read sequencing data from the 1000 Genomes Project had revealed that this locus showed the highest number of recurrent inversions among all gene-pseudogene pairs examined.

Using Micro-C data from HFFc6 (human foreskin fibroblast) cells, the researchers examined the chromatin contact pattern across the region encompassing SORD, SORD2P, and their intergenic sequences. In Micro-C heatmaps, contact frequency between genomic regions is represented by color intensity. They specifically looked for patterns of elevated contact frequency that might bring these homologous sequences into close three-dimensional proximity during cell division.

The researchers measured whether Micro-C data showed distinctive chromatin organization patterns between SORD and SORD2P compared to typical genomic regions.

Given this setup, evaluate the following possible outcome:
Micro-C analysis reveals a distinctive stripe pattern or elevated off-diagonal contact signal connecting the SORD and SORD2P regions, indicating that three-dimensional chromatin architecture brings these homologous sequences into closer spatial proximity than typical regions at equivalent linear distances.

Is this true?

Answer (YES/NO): YES